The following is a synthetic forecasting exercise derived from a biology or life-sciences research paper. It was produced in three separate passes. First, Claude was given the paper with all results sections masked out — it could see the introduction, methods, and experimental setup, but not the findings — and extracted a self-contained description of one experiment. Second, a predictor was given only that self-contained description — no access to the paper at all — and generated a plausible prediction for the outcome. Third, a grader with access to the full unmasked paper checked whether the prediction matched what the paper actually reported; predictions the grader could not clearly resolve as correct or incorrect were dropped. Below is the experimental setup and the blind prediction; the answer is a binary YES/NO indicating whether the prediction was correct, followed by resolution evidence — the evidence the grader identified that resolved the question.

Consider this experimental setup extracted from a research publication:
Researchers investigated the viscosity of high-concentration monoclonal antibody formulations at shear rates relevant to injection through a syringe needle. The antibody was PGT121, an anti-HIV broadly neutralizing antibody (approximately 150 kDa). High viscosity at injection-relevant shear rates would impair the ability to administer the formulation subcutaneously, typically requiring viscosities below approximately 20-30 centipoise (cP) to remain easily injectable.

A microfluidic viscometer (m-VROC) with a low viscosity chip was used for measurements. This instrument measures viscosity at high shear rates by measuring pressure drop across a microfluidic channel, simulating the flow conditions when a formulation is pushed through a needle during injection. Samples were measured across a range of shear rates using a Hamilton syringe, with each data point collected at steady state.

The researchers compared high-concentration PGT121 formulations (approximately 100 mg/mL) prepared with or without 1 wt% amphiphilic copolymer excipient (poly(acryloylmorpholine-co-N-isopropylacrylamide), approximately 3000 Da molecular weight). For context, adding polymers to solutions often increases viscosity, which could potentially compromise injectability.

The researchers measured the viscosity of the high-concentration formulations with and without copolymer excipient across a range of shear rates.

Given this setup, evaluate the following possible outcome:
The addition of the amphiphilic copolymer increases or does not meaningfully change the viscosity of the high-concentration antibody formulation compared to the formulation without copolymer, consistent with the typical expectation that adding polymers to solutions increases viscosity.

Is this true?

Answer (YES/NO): YES